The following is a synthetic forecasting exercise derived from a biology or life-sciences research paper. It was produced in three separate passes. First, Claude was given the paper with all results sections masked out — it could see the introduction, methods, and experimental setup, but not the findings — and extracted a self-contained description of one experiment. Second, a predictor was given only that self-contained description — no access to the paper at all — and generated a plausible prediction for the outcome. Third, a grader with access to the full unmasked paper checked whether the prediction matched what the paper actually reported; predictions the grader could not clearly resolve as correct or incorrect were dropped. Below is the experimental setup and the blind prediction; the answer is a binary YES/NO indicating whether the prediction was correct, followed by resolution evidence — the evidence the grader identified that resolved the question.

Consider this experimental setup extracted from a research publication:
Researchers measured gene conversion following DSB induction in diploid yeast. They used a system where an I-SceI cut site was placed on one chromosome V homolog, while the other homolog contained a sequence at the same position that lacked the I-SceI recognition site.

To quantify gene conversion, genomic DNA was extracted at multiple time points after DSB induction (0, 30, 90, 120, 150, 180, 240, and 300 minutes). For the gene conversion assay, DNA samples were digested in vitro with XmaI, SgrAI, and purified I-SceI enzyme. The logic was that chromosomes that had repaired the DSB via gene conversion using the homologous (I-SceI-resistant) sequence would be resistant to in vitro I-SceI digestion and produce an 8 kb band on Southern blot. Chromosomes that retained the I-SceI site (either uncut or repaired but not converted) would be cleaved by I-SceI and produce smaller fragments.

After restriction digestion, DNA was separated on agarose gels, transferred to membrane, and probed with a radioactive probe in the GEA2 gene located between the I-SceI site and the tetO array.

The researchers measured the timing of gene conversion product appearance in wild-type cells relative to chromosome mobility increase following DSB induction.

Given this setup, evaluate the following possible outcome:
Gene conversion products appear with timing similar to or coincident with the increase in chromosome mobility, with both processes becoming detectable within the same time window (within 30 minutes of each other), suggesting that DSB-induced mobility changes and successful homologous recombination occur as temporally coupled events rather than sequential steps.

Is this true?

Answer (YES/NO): NO